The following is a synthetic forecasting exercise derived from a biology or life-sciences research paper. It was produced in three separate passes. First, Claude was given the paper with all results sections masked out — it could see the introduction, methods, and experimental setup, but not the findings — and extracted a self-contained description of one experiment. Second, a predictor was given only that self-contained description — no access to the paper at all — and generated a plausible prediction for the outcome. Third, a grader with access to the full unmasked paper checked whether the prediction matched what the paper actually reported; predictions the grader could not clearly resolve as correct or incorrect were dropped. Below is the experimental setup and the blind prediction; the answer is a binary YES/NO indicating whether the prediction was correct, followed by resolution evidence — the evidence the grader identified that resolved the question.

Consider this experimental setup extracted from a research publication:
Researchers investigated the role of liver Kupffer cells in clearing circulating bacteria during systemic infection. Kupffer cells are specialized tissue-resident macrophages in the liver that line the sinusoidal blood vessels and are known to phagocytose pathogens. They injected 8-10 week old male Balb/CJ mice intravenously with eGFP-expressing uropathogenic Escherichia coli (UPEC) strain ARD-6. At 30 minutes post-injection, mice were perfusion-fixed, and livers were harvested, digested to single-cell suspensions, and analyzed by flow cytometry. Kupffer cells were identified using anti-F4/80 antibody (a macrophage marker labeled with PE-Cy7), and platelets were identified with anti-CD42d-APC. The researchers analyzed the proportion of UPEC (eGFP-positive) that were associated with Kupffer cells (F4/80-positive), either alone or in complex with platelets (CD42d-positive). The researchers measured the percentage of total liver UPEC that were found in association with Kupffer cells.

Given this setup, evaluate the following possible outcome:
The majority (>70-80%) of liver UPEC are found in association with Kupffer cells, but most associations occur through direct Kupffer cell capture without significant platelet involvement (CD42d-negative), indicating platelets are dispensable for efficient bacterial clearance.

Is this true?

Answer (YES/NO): NO